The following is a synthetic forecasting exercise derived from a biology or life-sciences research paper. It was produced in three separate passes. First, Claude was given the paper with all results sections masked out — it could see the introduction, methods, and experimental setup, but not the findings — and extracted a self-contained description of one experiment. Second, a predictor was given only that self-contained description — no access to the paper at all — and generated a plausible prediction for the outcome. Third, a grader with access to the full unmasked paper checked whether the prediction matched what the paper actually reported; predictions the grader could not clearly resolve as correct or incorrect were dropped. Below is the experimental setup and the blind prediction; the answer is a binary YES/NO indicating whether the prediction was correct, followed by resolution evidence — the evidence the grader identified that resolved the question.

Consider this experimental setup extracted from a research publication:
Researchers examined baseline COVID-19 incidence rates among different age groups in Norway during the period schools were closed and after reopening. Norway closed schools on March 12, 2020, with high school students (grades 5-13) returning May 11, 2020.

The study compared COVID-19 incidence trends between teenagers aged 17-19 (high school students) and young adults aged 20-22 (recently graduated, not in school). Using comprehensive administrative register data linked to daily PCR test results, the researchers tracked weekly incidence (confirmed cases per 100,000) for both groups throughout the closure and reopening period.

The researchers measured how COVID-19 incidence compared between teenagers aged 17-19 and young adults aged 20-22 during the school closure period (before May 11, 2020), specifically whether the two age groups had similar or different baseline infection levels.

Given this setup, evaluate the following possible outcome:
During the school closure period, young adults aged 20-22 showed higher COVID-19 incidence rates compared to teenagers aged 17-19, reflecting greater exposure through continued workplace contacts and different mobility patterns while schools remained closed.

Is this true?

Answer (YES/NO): YES